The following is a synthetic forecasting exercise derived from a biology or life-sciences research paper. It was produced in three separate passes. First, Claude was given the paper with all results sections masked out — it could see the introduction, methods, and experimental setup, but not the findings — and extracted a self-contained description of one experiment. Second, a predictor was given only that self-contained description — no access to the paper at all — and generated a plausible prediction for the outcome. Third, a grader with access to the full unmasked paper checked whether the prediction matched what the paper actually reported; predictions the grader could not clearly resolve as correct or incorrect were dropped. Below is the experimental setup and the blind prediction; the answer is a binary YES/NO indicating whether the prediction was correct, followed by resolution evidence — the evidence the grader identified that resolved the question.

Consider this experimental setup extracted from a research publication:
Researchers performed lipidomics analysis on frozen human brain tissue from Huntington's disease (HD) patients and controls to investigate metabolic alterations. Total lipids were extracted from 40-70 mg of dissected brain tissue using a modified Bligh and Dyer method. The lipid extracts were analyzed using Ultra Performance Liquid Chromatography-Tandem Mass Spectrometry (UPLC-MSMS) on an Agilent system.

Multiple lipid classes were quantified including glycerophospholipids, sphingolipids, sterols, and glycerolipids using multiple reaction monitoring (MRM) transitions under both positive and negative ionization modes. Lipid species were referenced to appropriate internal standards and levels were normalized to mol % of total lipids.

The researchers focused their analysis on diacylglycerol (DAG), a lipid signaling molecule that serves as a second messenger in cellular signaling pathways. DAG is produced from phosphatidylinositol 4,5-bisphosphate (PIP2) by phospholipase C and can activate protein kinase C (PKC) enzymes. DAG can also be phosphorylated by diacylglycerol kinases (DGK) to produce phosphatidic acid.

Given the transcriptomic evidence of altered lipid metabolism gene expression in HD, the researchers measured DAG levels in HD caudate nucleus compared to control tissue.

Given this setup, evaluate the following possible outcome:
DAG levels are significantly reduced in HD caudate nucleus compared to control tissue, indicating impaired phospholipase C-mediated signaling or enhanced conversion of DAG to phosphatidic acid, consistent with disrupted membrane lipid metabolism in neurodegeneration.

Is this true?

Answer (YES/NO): YES